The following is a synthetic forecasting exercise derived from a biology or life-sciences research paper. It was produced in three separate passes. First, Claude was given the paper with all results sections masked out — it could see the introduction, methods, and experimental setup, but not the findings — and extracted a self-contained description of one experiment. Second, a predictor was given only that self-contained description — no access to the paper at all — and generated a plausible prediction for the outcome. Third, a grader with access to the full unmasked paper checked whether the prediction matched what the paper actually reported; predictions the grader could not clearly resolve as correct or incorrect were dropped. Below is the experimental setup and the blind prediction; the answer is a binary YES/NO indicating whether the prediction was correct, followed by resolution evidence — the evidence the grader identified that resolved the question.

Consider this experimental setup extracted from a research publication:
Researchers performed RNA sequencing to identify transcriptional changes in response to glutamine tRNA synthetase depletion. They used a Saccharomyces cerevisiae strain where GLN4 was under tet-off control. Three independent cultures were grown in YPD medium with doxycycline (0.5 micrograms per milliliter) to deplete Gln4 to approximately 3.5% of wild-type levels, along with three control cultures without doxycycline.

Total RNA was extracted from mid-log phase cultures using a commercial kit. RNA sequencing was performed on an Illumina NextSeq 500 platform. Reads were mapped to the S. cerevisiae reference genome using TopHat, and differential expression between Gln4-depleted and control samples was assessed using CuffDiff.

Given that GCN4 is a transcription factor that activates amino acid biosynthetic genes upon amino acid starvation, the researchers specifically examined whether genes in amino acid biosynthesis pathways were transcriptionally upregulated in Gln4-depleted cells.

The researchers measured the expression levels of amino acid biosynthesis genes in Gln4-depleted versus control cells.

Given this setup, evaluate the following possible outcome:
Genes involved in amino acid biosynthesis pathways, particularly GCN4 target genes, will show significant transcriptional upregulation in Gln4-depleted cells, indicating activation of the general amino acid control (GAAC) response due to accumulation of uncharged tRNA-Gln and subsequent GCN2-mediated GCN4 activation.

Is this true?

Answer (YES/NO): YES